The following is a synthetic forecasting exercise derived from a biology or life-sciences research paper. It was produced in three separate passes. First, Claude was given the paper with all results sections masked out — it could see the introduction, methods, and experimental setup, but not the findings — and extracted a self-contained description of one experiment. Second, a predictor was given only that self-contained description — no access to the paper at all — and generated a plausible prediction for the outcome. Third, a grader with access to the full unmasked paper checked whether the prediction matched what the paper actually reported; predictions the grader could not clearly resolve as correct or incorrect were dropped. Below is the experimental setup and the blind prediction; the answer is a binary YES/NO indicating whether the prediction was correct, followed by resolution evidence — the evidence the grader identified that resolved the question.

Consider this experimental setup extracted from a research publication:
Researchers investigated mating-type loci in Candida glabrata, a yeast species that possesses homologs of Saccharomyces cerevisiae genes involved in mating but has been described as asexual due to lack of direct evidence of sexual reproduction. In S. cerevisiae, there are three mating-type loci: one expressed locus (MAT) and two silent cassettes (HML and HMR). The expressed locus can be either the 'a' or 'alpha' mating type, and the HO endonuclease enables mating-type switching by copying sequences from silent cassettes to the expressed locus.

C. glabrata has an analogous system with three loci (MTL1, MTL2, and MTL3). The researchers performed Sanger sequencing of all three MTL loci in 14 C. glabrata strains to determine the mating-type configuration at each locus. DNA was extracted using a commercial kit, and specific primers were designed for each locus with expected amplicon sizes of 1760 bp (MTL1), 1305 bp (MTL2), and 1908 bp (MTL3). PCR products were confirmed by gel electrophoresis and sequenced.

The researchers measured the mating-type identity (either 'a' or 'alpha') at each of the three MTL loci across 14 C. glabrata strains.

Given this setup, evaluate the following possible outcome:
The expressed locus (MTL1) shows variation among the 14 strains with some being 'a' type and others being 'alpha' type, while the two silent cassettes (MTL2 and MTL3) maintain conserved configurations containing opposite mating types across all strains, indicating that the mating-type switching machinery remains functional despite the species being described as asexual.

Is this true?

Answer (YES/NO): NO